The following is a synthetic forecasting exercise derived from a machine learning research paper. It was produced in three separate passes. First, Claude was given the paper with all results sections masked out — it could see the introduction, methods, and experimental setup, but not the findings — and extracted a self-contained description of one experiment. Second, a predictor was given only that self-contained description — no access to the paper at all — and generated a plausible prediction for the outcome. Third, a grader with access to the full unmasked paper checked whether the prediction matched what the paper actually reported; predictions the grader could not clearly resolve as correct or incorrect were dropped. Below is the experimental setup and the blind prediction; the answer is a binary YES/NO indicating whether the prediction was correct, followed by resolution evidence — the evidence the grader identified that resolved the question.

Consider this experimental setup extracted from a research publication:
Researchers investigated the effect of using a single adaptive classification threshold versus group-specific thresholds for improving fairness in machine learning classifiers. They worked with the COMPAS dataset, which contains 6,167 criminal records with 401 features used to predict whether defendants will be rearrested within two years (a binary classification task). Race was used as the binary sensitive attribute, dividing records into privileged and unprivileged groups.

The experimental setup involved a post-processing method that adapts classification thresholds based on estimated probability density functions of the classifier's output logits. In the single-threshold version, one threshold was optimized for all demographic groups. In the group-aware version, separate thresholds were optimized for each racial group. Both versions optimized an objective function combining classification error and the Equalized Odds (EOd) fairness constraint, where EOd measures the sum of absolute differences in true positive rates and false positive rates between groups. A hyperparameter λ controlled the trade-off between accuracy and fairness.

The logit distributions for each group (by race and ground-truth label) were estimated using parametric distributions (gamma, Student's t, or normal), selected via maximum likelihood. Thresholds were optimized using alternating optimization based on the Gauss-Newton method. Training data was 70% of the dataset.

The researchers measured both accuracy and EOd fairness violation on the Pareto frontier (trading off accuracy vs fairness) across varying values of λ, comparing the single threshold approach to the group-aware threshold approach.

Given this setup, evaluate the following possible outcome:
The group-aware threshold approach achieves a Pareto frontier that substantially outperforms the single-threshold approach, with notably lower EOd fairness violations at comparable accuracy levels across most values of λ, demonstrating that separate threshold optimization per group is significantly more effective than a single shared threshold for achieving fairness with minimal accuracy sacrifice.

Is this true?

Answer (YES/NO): YES